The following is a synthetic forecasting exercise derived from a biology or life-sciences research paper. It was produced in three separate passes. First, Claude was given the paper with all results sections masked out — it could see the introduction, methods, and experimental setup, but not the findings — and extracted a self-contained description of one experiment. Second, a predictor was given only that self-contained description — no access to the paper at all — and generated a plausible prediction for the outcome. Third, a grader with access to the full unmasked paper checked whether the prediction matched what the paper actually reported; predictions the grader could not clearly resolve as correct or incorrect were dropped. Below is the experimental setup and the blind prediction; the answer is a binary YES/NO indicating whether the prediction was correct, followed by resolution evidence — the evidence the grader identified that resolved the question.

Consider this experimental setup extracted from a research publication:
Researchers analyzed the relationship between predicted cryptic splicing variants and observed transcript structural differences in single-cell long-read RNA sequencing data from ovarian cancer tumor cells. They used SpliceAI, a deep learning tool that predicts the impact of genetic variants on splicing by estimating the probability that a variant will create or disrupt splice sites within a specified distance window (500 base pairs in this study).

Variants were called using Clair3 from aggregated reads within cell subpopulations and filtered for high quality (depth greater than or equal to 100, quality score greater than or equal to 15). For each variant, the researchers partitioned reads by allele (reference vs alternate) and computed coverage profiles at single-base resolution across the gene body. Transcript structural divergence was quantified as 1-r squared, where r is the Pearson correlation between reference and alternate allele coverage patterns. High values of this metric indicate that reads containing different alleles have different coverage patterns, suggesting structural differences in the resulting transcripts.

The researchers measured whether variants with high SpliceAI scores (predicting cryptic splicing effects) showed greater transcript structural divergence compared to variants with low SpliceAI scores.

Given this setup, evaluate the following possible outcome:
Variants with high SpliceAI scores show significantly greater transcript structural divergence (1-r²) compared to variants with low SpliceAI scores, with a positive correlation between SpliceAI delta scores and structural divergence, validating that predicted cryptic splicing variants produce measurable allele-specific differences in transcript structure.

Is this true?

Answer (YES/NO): NO